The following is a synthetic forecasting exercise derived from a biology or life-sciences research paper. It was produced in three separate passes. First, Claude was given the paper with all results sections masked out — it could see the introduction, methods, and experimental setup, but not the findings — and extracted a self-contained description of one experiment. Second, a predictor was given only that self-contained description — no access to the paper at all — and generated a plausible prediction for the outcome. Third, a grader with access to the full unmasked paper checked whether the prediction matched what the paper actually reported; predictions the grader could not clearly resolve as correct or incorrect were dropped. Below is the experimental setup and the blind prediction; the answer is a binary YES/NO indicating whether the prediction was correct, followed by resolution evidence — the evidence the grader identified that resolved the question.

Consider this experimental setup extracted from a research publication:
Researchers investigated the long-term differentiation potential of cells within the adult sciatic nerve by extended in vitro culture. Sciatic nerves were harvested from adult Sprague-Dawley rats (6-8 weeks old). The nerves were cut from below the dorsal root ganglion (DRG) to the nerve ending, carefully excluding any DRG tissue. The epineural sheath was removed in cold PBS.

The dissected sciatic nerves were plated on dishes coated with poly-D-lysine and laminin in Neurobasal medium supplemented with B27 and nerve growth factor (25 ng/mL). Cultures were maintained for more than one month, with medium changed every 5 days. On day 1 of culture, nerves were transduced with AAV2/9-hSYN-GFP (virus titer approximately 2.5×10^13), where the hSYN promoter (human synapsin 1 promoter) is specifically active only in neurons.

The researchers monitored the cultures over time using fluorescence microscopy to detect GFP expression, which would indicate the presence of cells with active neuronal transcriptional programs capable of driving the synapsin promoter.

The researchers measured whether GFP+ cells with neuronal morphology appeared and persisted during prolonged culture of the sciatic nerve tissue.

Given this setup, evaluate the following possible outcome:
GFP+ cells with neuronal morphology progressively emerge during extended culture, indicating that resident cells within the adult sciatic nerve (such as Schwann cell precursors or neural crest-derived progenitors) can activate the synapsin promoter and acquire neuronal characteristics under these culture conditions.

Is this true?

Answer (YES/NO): YES